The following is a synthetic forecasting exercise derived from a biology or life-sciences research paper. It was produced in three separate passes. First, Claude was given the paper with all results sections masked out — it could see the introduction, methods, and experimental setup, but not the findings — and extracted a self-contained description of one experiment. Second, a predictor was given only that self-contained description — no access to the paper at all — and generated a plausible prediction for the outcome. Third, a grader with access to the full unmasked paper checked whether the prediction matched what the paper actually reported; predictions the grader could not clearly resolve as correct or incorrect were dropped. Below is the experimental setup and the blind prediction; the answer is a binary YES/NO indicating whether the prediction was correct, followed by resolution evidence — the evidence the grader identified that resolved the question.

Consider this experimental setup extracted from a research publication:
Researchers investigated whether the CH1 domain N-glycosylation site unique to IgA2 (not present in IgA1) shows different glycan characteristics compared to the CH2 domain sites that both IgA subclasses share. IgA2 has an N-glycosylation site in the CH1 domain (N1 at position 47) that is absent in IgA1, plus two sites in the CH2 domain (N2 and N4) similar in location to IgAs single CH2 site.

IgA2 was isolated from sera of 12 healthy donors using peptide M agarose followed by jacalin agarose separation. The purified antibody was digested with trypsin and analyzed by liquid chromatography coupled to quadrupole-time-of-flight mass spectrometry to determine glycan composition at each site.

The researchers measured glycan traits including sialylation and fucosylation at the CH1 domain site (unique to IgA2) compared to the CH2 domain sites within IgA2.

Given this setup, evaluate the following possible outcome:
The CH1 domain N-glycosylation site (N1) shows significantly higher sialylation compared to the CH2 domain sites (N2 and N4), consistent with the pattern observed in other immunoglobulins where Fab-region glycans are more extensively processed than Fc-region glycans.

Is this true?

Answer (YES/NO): NO